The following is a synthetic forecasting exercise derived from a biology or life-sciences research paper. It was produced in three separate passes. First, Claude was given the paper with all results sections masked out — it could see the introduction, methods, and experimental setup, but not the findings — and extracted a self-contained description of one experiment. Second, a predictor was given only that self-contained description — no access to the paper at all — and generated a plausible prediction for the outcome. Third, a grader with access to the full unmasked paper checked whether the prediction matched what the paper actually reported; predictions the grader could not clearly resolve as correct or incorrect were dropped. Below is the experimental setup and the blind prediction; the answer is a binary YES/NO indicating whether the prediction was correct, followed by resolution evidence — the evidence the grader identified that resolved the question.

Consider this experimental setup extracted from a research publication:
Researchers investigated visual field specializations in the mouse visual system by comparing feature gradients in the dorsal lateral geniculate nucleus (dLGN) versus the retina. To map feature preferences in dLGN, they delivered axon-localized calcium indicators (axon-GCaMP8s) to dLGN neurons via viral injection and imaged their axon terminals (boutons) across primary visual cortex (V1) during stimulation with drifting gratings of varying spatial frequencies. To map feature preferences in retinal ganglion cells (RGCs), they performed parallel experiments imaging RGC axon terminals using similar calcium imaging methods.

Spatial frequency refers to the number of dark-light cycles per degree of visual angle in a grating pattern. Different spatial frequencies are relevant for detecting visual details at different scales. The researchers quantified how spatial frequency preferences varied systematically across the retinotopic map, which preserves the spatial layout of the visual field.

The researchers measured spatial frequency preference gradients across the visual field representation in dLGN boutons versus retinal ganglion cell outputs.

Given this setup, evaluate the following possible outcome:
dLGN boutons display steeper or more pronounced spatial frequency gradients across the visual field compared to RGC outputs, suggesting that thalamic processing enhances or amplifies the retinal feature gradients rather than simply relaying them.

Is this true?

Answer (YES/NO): YES